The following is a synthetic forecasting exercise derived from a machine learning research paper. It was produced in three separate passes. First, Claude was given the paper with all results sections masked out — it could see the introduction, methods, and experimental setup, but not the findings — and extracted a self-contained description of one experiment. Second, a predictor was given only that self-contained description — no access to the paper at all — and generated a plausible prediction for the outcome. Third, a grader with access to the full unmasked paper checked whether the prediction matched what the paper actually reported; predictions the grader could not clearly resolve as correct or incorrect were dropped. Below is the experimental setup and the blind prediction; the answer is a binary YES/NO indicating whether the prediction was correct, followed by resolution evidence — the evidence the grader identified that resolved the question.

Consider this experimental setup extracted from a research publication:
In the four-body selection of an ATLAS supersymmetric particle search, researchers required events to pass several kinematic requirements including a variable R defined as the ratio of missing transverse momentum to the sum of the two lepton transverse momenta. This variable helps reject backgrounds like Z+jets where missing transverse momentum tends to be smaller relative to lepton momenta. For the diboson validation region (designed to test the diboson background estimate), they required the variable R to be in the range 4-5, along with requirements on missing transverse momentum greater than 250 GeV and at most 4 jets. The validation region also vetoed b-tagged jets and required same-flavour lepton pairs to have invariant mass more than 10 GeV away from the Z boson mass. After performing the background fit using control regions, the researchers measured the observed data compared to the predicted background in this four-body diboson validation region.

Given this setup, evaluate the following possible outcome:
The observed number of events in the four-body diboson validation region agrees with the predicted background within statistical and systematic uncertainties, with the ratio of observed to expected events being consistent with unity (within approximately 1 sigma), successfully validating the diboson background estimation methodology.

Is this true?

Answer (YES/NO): YES